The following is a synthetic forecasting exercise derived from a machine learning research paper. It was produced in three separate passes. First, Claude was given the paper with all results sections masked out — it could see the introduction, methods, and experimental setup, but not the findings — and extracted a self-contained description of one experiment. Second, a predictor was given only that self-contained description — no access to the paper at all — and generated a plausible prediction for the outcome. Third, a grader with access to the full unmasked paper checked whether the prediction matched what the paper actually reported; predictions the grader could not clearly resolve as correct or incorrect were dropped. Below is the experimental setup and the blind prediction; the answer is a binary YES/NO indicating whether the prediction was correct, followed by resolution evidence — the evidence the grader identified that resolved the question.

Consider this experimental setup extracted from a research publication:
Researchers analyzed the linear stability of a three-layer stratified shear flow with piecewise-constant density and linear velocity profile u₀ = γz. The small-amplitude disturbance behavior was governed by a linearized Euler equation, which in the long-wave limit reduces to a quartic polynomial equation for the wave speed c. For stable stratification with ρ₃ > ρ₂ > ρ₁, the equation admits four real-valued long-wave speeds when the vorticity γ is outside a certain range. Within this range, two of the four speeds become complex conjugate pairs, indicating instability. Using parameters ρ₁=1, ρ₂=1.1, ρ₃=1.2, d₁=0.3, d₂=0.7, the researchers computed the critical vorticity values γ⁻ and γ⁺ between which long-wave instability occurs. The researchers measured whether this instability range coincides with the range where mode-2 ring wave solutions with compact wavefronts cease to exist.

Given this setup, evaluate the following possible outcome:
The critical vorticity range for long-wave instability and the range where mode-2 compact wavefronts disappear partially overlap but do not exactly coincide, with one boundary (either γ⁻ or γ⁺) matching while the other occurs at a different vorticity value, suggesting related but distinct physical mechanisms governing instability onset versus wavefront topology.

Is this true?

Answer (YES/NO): NO